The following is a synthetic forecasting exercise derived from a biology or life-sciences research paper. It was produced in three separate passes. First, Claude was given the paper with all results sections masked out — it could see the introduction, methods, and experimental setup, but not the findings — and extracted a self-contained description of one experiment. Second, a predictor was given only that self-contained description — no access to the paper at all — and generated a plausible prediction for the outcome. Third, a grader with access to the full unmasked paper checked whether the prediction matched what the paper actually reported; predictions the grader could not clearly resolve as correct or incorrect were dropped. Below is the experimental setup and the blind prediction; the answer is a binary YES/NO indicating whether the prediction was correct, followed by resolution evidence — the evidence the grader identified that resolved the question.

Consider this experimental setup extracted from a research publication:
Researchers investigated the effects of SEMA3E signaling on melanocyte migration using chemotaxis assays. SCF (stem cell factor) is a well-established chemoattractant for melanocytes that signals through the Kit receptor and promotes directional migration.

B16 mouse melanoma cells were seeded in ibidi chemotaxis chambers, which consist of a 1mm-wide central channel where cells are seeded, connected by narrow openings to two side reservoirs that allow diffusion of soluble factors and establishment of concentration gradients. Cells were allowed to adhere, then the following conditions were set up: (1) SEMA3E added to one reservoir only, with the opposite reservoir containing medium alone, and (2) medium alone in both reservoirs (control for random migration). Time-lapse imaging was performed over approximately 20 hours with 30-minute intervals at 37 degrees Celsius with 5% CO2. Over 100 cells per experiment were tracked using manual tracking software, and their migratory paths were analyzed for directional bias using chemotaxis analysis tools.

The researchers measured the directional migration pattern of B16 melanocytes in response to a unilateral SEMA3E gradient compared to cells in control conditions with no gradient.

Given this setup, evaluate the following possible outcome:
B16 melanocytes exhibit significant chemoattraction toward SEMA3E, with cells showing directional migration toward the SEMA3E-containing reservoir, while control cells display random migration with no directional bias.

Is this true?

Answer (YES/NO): NO